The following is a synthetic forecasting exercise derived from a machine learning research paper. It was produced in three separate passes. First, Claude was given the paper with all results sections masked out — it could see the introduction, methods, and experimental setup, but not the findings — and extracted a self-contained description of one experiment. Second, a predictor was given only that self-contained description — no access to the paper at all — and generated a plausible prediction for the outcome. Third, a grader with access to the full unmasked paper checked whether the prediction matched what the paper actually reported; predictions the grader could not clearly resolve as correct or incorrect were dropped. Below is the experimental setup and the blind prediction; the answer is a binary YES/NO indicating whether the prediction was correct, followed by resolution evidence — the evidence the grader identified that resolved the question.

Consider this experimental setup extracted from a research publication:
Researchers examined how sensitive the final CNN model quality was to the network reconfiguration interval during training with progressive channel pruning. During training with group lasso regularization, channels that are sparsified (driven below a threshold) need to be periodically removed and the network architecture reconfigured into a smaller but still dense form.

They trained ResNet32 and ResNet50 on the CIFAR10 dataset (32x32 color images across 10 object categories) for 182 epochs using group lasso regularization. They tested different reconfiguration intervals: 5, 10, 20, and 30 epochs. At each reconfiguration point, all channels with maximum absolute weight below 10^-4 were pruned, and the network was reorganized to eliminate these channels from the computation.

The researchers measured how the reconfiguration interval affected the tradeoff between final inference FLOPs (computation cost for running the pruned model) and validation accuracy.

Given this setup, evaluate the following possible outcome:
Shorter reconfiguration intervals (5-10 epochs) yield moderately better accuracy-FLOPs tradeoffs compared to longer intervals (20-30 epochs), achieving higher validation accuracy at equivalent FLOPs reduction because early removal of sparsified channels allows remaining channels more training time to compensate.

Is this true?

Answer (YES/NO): NO